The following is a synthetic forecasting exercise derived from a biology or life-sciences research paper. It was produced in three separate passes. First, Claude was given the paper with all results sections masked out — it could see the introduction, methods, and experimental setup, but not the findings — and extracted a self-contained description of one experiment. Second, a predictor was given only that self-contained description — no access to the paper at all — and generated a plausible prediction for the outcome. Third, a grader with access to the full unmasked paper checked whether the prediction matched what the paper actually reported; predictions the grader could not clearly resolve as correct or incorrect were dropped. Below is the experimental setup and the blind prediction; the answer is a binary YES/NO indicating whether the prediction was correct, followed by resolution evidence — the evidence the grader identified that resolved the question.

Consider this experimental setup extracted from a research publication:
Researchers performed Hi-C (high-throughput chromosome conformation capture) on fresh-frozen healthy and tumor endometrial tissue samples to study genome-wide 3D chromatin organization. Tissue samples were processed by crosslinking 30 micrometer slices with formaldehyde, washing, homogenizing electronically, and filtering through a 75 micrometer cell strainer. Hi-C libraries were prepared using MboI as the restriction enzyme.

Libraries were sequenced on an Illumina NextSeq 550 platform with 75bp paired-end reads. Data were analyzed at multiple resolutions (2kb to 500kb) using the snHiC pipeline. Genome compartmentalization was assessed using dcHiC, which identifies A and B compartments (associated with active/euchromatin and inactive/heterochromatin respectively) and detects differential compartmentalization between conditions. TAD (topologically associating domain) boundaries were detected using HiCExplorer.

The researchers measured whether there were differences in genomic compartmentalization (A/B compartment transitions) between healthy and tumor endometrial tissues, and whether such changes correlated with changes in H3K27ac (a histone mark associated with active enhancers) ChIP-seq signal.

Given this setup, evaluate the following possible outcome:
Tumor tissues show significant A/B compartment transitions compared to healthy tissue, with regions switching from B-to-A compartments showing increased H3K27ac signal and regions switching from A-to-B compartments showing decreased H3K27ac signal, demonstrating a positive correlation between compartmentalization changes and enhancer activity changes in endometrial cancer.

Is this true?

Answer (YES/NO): NO